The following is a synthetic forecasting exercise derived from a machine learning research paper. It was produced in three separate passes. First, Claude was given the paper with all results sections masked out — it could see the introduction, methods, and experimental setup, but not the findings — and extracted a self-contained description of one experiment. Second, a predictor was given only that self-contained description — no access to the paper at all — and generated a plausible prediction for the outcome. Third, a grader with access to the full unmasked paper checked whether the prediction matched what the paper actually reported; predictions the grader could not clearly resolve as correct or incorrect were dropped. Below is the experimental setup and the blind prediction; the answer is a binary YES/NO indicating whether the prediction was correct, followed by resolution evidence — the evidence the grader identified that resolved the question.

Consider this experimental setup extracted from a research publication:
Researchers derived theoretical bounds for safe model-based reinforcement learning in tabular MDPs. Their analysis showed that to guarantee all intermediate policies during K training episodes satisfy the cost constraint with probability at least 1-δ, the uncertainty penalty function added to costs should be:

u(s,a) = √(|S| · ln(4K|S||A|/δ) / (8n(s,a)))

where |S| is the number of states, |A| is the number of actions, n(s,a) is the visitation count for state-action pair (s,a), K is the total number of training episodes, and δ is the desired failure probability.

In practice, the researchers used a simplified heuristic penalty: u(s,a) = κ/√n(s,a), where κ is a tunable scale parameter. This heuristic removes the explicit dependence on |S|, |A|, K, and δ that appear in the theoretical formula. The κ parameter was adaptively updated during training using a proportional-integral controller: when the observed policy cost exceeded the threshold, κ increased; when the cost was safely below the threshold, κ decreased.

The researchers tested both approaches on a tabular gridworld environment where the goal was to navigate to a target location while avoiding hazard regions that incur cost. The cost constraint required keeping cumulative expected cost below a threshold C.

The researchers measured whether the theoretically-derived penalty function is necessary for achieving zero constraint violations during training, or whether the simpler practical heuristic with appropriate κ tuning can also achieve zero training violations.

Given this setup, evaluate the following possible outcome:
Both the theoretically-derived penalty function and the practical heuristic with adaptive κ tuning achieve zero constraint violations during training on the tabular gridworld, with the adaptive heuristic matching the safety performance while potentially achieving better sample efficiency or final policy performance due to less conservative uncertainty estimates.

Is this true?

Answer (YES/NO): NO